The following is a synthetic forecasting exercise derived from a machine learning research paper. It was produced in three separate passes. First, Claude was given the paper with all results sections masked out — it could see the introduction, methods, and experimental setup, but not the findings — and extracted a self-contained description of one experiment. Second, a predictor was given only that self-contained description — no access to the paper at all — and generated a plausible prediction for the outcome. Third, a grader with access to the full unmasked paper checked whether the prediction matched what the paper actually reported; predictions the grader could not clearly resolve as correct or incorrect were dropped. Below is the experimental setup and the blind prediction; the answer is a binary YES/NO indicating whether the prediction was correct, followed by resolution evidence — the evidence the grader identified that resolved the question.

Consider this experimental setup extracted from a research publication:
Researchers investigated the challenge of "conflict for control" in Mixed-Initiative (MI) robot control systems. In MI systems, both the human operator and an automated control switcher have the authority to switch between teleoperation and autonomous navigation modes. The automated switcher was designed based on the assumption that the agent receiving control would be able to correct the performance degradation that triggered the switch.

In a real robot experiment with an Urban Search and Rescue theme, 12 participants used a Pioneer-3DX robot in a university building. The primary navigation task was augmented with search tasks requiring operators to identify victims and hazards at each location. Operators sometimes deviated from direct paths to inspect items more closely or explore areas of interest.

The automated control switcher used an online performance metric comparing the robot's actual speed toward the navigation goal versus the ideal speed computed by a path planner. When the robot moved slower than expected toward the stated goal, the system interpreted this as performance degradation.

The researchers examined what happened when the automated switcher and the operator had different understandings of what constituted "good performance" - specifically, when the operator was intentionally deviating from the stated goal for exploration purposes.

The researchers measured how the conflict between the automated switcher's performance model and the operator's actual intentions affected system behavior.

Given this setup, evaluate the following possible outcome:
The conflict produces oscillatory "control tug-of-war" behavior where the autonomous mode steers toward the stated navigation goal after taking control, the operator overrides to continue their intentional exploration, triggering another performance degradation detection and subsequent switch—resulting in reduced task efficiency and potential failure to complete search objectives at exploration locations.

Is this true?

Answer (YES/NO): NO